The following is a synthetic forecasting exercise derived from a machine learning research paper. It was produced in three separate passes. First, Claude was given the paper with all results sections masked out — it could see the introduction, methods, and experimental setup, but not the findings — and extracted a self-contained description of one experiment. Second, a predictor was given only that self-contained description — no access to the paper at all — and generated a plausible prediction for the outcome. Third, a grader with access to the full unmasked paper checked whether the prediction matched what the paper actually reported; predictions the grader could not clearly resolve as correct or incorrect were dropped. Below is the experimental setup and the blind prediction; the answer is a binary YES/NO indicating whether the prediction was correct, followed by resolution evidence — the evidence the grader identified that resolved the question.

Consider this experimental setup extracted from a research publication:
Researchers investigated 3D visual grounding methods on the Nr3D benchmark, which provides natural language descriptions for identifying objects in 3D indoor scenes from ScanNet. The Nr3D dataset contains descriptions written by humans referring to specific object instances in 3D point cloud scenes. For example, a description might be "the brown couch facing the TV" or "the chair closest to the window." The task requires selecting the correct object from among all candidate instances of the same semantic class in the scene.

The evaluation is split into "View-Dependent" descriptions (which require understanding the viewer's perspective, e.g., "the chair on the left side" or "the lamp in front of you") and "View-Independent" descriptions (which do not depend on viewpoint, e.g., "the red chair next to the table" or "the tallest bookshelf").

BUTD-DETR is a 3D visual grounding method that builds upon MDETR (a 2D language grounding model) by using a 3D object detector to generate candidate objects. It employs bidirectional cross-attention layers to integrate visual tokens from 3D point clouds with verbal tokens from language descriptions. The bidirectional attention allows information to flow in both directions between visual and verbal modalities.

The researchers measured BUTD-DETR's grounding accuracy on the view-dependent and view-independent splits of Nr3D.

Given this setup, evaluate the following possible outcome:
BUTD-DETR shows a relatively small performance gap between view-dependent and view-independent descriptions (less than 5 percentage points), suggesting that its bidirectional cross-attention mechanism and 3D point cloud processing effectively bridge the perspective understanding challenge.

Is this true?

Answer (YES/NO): NO